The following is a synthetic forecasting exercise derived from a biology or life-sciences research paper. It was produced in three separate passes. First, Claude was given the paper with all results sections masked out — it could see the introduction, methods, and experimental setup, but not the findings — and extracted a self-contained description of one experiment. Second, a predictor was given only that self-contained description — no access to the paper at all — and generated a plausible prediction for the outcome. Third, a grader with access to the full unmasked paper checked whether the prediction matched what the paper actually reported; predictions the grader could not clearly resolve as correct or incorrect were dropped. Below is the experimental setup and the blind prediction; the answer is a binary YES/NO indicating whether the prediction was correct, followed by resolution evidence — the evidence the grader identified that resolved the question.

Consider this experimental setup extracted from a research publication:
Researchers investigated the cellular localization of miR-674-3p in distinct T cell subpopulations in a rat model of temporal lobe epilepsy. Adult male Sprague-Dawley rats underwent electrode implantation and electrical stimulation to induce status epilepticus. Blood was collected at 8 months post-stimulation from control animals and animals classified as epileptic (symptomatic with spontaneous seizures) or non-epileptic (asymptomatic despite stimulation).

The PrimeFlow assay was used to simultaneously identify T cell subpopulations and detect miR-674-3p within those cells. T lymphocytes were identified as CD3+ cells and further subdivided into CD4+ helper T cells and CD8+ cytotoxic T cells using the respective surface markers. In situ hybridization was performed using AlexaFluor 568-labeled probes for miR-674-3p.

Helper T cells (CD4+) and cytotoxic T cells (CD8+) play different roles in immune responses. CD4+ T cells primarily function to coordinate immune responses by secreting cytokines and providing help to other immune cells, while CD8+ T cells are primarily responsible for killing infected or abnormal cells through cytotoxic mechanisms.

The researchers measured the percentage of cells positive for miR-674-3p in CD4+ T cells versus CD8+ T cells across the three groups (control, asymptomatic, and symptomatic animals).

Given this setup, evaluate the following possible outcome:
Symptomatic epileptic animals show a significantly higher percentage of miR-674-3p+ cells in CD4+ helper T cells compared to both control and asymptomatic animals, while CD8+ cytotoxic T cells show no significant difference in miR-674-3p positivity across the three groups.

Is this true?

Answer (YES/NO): NO